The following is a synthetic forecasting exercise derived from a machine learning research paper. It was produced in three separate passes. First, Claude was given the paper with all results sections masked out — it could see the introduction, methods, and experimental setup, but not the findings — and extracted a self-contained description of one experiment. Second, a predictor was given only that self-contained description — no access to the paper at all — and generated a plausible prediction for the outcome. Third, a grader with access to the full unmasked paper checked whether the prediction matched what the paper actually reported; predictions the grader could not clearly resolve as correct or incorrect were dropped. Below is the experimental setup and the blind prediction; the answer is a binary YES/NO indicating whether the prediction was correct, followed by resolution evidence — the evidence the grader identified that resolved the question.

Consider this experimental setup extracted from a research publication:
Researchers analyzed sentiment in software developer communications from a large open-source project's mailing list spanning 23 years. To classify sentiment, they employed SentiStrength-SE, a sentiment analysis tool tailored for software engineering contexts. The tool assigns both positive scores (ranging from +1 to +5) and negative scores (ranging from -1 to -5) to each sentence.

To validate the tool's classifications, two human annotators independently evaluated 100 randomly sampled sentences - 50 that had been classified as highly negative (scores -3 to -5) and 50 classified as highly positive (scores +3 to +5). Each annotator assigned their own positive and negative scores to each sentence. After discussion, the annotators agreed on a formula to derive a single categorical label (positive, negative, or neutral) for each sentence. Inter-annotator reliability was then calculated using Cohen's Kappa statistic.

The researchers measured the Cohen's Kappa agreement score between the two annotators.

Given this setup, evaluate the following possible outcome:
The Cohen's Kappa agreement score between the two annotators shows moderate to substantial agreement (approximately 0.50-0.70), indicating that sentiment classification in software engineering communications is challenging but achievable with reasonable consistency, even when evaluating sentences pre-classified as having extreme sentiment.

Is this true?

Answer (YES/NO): YES